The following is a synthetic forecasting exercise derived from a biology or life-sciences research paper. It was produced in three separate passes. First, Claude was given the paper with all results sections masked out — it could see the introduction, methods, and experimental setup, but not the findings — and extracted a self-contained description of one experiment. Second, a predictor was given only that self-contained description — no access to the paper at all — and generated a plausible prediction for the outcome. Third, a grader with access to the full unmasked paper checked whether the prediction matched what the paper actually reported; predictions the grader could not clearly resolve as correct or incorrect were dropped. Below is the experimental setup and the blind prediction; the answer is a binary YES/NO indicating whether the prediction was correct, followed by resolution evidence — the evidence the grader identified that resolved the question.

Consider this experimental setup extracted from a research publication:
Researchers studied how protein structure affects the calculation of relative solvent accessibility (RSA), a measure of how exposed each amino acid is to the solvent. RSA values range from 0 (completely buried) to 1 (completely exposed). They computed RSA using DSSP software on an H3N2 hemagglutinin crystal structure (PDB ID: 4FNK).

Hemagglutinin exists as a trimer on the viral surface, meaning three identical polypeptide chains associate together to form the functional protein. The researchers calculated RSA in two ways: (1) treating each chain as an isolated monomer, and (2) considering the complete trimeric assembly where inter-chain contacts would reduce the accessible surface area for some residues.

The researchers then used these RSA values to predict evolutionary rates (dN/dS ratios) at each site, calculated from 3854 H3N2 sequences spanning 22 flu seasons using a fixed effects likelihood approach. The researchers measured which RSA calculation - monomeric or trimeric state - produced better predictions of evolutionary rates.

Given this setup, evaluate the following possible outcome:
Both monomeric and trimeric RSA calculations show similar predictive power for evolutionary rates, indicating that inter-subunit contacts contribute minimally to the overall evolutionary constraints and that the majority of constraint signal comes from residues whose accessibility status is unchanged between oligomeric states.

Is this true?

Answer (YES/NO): NO